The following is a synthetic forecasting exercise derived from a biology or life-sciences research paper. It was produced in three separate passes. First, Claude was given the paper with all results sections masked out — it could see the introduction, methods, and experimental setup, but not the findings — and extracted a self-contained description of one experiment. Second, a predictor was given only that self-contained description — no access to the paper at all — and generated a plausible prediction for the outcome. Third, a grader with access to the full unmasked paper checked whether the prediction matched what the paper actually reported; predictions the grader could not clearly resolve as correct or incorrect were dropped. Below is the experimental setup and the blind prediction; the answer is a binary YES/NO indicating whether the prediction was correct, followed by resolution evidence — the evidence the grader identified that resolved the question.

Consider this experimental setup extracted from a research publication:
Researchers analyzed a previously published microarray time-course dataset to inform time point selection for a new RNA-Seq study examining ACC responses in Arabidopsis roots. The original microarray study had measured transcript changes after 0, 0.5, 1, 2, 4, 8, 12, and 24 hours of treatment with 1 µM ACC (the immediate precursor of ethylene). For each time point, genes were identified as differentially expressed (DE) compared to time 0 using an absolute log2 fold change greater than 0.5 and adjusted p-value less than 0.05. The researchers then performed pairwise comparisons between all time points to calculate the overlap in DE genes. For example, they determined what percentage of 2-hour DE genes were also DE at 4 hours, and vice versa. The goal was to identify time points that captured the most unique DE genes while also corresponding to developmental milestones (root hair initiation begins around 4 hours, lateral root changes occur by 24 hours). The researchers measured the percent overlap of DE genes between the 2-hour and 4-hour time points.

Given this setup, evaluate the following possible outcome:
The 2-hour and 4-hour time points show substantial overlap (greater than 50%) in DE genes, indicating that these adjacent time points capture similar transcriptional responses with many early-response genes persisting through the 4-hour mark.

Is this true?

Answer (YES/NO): YES